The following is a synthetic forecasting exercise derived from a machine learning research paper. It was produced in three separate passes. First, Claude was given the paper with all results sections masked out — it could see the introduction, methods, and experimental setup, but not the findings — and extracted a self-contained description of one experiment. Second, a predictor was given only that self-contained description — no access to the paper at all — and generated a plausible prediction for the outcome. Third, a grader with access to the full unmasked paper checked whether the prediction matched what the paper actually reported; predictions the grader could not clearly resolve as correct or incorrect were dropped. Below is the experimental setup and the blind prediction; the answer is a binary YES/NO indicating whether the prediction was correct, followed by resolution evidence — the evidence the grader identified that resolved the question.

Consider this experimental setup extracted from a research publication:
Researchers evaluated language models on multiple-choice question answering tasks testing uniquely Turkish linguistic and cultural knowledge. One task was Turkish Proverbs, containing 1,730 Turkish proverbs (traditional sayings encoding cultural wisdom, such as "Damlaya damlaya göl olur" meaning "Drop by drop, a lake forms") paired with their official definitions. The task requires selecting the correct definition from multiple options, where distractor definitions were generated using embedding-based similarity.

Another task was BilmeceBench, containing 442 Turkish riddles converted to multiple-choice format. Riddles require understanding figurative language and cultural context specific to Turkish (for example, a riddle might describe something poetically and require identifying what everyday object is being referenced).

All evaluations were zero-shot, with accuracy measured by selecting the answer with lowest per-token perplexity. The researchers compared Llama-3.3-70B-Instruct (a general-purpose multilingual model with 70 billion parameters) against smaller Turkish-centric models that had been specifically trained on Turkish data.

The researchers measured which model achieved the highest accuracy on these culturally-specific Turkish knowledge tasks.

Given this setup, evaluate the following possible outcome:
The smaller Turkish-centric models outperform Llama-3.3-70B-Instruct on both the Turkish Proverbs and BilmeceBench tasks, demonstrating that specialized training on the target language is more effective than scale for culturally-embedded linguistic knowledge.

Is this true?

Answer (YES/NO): NO